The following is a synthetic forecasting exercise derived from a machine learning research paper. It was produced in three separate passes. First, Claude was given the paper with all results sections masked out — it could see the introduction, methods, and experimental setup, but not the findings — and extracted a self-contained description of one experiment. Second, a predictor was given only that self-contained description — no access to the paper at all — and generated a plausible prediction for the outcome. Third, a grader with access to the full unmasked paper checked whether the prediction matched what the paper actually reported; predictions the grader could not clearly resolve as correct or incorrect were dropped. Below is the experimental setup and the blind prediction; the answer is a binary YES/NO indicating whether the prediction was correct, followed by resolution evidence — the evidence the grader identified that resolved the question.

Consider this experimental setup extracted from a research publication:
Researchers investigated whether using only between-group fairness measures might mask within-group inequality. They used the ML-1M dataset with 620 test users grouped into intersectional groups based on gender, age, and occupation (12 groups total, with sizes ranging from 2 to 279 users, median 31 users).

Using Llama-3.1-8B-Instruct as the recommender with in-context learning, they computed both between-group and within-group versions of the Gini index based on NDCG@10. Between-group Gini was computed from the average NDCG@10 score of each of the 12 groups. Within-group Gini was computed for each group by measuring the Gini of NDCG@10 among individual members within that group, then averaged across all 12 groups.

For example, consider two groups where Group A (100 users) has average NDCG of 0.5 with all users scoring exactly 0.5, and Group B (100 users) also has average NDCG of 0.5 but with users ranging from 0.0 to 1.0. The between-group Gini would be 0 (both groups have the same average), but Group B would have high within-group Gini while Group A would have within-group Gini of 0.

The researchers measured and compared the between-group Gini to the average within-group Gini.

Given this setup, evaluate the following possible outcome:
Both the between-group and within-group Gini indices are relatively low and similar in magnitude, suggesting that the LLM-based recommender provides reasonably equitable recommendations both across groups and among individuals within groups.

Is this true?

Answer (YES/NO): NO